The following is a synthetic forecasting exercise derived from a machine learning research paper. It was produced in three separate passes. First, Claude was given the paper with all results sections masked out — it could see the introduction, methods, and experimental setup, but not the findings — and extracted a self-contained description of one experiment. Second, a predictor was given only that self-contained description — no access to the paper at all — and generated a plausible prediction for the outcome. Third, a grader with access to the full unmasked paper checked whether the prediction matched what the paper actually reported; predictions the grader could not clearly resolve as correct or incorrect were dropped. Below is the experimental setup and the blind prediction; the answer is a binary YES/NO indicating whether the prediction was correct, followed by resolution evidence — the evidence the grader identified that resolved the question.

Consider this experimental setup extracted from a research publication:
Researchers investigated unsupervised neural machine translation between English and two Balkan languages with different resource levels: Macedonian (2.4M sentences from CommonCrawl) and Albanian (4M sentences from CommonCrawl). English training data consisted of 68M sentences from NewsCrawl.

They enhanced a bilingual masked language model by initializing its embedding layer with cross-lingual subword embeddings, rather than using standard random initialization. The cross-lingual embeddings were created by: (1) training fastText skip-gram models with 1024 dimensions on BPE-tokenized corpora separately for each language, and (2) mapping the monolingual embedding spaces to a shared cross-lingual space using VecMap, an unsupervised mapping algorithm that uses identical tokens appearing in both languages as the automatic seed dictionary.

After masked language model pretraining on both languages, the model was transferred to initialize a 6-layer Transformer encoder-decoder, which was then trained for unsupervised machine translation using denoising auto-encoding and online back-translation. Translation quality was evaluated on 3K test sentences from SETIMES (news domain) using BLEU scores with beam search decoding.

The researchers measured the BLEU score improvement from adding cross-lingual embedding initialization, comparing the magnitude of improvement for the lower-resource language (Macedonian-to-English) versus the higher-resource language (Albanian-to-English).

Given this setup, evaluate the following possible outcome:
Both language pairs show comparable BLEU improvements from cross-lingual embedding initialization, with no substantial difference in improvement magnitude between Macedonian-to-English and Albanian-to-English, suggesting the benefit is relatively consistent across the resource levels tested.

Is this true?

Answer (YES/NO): NO